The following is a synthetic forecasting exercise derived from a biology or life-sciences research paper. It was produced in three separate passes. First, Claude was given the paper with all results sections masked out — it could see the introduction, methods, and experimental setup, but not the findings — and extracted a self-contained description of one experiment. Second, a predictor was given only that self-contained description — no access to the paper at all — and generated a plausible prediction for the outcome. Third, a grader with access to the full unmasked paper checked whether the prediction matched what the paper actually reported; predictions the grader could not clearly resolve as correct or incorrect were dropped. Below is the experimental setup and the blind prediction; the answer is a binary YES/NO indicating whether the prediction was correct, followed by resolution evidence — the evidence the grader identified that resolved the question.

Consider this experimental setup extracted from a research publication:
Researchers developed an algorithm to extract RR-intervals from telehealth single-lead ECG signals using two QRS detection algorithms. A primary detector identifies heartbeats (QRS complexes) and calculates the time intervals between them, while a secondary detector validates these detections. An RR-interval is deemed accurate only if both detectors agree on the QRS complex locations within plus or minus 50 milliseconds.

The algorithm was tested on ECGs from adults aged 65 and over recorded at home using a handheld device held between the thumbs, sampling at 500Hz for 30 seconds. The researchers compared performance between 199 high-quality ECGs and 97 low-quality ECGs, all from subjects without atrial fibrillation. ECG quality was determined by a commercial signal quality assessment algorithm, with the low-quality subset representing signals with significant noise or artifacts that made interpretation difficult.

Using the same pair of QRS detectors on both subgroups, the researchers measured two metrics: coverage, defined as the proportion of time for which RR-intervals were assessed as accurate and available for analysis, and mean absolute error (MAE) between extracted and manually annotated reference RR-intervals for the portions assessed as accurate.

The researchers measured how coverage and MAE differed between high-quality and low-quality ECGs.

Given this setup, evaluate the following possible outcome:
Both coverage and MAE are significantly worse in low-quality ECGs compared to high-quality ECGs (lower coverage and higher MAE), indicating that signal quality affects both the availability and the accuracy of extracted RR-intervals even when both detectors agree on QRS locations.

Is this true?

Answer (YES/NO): YES